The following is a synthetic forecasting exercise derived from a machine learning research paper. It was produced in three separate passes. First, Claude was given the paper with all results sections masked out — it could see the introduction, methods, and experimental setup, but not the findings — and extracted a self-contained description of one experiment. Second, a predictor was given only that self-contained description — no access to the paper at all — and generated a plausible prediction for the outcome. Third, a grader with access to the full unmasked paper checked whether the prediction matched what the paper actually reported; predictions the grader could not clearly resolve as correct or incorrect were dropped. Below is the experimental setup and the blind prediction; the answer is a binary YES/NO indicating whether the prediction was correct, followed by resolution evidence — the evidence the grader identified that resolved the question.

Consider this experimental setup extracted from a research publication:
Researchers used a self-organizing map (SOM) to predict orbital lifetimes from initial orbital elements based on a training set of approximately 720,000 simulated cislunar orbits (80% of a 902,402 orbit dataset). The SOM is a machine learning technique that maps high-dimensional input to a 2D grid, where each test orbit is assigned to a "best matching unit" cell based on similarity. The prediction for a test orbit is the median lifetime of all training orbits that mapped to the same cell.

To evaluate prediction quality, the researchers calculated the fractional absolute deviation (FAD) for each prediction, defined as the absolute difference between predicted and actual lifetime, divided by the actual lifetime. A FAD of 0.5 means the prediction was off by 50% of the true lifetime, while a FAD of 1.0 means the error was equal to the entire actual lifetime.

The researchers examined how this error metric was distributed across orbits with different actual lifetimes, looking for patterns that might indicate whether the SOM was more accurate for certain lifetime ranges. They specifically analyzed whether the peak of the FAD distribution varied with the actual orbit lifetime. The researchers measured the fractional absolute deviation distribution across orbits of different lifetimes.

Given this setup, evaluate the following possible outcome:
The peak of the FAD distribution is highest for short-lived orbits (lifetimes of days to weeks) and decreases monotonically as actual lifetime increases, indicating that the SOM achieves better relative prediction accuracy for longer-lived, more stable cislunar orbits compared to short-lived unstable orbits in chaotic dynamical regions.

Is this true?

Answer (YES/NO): NO